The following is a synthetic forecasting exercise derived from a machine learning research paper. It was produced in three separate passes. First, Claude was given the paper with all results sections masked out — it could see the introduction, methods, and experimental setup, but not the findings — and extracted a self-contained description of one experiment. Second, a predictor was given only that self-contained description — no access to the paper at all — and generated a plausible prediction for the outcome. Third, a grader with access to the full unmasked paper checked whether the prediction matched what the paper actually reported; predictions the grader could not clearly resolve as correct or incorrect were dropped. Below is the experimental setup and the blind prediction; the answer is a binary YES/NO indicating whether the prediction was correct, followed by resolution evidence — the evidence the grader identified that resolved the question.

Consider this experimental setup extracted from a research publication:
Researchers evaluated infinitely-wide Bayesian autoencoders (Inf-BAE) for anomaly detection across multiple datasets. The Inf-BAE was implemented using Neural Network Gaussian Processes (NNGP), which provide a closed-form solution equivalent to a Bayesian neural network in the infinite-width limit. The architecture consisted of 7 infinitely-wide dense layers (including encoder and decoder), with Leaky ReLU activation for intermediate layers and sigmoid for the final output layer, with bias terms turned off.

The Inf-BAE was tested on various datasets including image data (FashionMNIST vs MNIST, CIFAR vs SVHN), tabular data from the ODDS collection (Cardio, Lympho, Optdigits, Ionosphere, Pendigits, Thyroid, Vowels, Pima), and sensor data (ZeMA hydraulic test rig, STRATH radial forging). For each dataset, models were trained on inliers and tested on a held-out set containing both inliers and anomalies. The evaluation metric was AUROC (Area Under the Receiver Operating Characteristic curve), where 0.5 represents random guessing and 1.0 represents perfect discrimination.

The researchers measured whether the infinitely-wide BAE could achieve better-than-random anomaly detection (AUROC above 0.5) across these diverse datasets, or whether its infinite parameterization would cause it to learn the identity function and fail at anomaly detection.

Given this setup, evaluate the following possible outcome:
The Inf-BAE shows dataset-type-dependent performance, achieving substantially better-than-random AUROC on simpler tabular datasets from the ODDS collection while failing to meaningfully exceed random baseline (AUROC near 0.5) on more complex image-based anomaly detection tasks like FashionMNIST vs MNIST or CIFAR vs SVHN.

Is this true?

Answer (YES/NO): NO